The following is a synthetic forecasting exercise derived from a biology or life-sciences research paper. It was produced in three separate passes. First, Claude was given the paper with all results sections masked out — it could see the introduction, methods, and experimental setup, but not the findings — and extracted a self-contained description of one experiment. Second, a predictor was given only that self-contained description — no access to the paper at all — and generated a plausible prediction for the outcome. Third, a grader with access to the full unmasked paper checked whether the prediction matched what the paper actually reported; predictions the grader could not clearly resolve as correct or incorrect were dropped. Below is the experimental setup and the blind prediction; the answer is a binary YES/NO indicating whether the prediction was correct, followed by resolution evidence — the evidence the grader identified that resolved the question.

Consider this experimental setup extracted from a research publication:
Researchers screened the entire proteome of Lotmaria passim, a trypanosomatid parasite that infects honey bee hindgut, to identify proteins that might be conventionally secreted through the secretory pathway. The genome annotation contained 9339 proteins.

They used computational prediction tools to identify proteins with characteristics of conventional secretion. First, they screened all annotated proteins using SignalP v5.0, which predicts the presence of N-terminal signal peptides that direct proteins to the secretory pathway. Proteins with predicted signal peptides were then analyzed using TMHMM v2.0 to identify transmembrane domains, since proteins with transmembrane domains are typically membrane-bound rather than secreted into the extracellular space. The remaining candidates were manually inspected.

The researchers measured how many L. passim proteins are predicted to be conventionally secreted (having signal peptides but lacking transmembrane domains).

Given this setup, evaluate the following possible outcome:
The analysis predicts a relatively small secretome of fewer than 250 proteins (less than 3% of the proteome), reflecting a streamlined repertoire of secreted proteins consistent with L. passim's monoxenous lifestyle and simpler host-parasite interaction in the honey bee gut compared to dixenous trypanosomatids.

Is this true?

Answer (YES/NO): YES